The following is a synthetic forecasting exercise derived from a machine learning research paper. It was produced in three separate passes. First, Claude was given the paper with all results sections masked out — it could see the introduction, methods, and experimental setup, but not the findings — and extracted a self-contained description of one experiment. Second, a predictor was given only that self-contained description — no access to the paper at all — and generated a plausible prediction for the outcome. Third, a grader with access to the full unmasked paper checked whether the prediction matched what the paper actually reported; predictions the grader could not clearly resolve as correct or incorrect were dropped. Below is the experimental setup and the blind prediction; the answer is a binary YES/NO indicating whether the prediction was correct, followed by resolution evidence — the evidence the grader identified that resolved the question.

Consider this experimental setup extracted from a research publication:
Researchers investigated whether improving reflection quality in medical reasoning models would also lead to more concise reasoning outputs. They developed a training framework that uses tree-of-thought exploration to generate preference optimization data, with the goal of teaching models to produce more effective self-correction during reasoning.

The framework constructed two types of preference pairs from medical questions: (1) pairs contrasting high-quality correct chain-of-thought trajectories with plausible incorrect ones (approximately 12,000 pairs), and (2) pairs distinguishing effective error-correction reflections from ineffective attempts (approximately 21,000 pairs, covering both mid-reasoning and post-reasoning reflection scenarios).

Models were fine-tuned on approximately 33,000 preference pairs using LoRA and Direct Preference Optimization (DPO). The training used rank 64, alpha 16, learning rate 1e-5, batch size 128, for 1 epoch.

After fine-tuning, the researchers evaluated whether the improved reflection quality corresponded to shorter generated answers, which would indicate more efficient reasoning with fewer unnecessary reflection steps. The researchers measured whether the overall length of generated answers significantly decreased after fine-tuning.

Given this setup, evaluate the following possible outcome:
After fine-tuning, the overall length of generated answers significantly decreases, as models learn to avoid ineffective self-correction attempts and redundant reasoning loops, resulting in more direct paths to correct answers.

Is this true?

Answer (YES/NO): NO